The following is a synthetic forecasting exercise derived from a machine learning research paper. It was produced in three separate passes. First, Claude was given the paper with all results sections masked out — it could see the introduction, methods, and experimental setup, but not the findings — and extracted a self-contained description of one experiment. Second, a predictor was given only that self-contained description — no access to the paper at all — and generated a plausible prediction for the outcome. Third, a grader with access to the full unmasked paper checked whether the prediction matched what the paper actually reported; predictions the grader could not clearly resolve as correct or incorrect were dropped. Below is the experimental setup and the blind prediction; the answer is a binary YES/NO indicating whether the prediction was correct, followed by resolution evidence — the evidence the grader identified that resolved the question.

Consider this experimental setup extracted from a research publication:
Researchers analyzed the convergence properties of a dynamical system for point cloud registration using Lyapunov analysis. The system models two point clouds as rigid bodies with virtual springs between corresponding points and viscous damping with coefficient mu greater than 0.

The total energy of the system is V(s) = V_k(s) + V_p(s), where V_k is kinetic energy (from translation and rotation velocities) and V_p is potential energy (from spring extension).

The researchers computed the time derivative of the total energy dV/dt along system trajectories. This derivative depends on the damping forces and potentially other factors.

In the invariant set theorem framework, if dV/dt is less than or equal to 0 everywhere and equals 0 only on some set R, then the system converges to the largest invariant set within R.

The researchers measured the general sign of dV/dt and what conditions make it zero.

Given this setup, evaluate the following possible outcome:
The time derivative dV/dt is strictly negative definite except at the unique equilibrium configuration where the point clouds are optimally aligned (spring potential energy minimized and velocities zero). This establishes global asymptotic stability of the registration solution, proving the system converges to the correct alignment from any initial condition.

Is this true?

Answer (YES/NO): NO